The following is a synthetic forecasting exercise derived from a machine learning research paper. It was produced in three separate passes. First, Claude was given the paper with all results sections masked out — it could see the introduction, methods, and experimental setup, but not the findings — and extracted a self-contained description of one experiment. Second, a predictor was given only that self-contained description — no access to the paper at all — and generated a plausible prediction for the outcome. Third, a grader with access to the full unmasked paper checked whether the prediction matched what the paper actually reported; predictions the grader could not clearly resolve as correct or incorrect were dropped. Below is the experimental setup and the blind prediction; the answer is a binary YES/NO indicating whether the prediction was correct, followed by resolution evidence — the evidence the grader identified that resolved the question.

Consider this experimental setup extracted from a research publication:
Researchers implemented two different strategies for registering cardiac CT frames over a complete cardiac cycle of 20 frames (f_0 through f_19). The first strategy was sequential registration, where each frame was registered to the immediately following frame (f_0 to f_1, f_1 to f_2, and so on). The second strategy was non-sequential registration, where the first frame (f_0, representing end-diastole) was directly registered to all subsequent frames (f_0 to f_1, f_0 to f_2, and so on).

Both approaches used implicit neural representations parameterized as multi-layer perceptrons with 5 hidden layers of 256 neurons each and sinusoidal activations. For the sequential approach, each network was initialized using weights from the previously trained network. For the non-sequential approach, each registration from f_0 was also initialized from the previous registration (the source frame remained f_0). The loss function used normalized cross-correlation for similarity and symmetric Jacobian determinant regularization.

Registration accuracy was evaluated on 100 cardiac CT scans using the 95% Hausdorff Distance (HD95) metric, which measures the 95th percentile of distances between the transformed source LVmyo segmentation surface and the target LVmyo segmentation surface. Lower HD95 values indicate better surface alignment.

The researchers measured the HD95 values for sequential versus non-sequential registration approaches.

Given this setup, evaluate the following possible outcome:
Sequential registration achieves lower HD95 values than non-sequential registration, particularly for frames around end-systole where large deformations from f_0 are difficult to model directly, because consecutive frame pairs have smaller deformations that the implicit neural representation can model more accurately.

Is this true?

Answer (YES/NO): YES